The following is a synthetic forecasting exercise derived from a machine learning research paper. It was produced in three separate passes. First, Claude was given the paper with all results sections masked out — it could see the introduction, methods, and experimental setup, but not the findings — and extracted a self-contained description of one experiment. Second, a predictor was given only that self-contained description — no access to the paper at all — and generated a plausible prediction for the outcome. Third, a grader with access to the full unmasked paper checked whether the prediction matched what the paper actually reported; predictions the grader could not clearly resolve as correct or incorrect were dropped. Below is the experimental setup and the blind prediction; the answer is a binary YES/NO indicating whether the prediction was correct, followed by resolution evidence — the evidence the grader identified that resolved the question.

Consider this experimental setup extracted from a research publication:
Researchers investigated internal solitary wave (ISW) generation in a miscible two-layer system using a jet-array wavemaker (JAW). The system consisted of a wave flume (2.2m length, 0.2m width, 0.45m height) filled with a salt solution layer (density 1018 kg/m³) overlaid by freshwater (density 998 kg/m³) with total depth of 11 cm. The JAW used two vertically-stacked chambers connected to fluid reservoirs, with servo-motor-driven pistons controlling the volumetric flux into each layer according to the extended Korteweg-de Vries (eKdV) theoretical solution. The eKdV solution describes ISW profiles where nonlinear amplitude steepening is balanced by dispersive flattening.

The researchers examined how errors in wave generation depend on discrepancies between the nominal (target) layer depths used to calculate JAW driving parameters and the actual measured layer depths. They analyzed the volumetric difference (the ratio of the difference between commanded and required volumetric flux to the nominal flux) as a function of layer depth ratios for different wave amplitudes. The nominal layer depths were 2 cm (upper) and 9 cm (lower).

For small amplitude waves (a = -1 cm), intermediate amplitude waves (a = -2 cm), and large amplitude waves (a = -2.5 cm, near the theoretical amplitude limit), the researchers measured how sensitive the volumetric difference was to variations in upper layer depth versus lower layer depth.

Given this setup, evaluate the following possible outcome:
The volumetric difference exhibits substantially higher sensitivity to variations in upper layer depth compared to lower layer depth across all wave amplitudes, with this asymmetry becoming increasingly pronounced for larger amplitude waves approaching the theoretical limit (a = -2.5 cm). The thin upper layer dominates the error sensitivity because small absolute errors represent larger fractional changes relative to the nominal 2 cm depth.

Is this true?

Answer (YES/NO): NO